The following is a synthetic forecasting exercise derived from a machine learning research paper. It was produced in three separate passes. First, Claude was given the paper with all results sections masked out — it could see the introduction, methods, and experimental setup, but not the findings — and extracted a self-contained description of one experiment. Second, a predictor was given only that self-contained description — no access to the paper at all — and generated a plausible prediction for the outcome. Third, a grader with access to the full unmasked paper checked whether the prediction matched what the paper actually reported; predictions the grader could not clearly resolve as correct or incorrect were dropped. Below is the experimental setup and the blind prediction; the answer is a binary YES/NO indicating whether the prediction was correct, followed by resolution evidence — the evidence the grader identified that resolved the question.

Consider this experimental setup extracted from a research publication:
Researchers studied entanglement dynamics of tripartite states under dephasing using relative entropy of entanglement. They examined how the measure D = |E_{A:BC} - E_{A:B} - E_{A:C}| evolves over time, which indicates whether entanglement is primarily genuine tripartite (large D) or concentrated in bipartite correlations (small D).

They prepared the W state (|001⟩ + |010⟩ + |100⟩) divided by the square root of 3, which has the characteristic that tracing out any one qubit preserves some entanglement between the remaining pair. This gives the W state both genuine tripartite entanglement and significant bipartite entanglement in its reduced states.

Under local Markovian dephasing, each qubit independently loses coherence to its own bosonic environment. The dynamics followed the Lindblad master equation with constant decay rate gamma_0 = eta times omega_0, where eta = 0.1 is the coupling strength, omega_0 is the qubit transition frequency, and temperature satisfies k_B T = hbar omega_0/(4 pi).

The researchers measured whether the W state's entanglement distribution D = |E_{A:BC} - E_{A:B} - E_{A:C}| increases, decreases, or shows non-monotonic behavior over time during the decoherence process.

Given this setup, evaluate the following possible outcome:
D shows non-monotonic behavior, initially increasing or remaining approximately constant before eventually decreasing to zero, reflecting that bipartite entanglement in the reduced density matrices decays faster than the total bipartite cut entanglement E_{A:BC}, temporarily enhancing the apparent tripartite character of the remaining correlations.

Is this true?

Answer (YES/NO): NO